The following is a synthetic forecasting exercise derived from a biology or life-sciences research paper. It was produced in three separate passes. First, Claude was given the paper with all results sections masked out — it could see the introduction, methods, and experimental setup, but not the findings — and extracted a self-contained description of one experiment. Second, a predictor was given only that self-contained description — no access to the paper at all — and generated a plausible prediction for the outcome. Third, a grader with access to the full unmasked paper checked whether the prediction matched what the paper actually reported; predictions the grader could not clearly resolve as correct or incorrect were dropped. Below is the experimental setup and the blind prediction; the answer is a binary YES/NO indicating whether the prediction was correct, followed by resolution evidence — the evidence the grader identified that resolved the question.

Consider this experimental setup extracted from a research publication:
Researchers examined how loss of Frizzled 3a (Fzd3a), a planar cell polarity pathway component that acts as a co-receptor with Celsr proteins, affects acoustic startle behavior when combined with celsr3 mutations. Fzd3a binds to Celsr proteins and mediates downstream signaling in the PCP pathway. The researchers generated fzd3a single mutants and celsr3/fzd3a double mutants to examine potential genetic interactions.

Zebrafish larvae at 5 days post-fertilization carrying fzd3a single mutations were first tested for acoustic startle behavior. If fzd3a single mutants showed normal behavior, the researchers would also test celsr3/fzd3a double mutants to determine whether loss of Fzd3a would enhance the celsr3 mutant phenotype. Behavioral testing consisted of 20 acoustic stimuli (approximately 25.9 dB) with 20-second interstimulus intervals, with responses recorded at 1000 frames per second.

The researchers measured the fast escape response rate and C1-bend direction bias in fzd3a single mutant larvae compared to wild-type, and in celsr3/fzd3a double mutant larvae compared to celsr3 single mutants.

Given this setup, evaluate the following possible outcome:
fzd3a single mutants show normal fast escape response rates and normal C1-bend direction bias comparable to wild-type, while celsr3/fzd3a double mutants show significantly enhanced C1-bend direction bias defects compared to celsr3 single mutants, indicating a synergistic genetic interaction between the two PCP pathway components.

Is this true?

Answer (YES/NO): YES